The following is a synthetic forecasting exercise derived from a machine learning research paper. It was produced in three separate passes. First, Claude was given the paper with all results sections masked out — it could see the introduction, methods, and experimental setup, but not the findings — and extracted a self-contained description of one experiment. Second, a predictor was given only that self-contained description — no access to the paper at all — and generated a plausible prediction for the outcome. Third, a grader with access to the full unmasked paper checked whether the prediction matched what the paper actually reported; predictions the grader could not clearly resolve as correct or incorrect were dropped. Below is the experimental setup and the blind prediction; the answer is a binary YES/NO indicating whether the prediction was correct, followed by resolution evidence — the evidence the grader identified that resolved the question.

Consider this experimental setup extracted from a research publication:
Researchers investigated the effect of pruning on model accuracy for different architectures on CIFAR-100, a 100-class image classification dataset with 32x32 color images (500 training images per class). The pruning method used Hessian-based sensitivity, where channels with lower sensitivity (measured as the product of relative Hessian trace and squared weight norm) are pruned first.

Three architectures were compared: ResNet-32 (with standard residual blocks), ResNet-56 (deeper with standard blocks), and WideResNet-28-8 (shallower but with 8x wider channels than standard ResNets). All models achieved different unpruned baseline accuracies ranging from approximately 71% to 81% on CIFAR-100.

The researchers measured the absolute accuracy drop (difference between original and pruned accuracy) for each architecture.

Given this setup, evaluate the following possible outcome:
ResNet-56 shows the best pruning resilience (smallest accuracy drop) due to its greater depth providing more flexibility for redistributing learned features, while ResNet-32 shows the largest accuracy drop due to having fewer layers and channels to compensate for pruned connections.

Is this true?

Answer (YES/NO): NO